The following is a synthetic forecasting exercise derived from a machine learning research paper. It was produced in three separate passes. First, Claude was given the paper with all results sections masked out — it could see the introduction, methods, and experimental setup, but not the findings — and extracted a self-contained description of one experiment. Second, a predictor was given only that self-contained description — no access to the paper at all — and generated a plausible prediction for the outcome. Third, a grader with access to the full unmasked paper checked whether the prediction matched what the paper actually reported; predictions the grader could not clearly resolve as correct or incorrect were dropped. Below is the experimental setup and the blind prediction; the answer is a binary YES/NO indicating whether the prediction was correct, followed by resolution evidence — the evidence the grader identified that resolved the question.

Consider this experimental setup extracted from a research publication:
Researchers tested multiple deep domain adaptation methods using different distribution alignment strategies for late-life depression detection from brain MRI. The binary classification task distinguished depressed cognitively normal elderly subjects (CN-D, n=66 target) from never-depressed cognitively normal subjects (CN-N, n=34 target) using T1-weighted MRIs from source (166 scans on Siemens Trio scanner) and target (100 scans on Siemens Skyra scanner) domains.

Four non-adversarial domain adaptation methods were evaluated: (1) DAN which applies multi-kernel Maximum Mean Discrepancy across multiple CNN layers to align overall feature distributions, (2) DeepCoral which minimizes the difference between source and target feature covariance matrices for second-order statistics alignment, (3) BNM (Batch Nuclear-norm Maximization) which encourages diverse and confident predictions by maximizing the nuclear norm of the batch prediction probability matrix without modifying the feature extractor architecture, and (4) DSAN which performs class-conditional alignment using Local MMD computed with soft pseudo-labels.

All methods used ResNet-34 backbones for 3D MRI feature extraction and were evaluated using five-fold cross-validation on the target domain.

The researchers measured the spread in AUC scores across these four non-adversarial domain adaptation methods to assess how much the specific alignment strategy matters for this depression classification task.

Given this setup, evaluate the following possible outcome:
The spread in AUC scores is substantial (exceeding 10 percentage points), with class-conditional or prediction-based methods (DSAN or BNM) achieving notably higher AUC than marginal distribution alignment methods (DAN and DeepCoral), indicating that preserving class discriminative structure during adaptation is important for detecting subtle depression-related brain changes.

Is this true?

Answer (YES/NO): NO